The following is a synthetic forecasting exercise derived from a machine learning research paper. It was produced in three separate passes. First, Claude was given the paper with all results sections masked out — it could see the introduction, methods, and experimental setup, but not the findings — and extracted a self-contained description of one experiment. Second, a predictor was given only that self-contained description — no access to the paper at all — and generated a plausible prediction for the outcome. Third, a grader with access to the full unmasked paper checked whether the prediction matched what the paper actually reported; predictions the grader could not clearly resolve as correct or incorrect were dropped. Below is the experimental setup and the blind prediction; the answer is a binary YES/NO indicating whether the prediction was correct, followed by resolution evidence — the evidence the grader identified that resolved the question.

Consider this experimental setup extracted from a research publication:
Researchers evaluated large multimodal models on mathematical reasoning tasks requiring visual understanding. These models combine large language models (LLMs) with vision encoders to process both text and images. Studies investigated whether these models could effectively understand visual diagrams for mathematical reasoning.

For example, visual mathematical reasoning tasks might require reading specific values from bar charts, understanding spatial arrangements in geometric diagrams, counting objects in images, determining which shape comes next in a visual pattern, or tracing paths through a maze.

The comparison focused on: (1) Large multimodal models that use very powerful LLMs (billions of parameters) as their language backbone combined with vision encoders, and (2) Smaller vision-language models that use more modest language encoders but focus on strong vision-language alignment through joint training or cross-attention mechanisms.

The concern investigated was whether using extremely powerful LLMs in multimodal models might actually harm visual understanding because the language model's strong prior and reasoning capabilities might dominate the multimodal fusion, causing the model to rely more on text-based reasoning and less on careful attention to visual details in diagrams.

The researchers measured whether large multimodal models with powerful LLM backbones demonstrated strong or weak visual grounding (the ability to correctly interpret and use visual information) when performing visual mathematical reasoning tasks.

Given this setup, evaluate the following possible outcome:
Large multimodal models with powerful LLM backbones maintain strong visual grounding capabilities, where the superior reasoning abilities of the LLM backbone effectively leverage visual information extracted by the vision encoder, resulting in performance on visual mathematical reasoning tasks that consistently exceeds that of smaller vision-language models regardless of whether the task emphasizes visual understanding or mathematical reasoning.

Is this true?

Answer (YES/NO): NO